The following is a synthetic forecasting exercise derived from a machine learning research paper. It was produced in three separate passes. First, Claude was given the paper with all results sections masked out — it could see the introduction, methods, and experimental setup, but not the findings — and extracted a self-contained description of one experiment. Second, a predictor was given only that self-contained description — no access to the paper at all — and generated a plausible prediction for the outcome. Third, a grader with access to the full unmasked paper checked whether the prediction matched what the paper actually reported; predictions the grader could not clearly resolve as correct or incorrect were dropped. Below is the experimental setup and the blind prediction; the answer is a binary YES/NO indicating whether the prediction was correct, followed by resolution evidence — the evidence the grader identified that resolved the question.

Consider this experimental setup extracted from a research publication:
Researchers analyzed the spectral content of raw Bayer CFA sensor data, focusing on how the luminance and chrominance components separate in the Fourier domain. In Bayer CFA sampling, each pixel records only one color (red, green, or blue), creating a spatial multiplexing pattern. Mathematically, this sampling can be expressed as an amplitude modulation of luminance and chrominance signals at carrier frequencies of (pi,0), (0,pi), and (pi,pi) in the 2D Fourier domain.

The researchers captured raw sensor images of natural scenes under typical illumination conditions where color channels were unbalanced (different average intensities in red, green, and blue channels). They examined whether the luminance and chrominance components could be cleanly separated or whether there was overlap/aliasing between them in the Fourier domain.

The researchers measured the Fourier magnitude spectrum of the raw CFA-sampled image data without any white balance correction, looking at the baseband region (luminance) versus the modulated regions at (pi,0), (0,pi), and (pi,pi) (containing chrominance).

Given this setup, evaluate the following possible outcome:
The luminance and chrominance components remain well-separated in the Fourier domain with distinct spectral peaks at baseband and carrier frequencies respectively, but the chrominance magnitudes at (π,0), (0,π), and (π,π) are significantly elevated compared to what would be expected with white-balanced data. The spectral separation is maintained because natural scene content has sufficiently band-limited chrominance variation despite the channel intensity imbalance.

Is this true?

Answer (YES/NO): NO